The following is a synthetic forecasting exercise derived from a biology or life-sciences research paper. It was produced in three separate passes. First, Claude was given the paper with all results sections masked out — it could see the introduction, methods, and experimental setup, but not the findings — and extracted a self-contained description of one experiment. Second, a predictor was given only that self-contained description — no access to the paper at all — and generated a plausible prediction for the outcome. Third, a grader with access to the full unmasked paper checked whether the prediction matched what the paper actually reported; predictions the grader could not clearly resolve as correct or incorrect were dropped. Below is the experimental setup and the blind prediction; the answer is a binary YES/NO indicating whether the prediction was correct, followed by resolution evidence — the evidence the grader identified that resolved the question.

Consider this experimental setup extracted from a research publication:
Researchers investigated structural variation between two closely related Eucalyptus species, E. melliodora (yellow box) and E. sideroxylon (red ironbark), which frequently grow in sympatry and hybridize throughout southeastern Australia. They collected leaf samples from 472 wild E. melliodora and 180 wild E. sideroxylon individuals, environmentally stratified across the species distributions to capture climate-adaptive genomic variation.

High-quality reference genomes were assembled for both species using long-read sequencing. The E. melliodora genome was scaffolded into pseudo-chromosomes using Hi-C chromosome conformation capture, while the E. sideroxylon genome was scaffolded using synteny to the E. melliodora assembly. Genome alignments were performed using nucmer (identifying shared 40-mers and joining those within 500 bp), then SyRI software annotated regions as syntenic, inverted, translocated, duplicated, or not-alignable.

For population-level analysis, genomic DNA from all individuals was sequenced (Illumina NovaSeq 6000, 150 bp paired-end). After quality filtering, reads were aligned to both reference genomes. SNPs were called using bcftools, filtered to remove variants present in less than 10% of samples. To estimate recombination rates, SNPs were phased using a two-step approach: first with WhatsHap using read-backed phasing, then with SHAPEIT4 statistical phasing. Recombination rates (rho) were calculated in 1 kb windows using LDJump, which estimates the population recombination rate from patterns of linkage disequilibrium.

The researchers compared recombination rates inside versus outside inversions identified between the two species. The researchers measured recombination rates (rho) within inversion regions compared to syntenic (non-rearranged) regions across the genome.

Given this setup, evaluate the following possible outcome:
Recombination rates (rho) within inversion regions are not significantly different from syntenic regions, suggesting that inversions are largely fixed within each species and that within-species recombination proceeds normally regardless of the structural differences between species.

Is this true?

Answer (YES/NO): YES